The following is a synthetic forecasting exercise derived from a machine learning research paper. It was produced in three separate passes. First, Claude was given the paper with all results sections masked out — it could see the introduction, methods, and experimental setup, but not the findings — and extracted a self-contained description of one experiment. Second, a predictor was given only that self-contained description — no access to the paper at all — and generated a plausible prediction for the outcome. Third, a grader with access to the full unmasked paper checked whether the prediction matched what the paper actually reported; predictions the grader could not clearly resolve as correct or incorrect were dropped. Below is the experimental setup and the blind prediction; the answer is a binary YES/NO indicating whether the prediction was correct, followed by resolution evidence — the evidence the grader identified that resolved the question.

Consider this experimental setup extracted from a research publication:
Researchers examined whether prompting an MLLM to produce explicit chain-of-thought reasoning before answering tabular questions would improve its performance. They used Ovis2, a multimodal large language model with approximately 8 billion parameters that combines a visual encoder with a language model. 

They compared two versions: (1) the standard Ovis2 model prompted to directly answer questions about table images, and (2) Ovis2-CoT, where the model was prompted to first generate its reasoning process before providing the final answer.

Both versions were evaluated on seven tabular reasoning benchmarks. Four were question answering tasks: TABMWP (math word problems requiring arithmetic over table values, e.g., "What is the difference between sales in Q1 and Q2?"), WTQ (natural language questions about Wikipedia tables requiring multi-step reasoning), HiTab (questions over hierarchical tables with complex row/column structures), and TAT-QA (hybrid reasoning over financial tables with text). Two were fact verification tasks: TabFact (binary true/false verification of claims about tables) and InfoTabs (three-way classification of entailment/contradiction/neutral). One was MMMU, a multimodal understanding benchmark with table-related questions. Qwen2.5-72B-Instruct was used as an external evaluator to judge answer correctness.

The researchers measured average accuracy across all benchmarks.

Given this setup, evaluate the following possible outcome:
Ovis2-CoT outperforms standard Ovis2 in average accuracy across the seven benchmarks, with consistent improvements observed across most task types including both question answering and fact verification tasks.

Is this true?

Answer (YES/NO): NO